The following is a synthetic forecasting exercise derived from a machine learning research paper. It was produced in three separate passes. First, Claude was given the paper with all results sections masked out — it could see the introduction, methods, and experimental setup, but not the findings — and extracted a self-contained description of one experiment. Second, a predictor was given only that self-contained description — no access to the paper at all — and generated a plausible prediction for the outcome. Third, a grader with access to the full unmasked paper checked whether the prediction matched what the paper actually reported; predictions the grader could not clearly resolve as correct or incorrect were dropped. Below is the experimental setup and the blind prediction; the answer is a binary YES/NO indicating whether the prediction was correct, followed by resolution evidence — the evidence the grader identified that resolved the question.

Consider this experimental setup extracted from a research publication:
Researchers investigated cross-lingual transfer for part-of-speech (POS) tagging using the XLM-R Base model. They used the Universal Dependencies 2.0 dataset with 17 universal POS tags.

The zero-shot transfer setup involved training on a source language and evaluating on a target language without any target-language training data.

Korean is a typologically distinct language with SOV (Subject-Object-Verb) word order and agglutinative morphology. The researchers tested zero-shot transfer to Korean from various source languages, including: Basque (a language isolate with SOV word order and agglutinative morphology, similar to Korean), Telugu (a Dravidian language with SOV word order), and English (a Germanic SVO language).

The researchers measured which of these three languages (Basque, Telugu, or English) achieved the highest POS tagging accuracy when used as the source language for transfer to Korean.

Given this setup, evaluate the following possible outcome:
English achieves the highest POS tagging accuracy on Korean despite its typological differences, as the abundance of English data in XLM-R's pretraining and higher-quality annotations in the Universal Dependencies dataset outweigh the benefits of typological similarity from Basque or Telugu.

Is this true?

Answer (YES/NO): NO